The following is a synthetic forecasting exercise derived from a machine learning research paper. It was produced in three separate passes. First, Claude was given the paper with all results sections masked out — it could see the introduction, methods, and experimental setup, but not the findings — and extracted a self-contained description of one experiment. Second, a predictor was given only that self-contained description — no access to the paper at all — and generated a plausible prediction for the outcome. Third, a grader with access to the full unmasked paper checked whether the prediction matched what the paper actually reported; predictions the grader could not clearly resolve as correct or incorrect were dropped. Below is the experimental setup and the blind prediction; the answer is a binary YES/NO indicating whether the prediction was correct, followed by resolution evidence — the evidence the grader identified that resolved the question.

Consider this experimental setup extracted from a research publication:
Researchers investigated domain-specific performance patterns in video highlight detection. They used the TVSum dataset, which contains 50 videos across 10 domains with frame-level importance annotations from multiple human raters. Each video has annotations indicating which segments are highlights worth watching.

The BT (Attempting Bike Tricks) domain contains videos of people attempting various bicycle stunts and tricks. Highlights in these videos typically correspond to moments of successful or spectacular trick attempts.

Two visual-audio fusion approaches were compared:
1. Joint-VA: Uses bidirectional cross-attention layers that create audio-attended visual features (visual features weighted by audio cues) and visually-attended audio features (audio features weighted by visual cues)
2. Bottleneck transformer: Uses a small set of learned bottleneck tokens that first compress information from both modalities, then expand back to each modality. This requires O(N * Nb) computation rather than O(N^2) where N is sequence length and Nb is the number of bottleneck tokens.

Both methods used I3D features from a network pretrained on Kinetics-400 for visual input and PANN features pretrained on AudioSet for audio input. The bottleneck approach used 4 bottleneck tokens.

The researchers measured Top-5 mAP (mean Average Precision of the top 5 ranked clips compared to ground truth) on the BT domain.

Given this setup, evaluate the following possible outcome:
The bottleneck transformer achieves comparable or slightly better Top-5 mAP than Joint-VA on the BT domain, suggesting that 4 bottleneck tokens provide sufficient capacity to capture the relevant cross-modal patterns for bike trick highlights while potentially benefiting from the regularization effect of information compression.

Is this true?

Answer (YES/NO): NO